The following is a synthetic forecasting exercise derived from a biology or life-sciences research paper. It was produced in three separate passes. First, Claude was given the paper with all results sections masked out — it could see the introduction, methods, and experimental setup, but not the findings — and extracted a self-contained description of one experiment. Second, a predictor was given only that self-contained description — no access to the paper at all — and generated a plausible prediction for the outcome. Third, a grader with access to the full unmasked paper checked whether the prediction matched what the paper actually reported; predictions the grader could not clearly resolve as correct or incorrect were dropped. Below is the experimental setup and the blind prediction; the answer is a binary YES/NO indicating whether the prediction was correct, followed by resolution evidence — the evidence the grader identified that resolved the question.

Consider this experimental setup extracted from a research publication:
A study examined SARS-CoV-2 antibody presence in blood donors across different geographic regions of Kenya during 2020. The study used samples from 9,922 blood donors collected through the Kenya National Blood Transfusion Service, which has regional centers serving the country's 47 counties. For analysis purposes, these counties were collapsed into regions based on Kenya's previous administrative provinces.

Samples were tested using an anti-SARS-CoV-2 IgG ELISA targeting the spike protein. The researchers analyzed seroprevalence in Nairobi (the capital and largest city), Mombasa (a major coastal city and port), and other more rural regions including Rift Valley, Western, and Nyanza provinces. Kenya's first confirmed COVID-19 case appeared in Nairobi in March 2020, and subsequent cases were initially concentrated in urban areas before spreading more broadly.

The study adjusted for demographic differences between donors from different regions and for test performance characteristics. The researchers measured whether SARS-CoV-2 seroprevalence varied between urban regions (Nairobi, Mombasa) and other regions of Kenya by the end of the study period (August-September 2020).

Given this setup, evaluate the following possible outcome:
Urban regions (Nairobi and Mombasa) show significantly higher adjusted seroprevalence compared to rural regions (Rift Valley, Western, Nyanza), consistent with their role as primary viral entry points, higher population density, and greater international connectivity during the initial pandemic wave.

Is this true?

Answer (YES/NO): YES